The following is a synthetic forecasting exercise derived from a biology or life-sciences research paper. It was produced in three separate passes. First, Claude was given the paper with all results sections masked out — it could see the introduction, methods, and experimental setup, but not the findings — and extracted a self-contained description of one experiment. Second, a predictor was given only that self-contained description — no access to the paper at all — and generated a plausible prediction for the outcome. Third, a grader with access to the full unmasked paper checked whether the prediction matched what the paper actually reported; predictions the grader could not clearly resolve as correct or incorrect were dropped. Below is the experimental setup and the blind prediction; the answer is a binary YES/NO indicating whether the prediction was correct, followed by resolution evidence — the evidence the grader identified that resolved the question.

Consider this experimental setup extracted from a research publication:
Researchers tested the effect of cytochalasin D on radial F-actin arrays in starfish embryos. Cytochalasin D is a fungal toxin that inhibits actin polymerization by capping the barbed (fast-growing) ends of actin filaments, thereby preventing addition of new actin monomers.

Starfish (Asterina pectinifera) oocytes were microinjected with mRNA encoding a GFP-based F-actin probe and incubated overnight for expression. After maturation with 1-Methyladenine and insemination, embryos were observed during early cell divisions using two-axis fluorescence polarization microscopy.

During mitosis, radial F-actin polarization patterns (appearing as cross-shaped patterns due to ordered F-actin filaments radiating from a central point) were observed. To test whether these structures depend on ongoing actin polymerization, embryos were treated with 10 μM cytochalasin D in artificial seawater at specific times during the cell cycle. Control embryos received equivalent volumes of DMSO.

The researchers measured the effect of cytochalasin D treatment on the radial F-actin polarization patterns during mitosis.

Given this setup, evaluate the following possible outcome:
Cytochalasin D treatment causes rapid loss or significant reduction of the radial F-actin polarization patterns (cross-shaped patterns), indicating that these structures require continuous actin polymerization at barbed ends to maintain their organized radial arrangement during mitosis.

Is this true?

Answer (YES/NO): YES